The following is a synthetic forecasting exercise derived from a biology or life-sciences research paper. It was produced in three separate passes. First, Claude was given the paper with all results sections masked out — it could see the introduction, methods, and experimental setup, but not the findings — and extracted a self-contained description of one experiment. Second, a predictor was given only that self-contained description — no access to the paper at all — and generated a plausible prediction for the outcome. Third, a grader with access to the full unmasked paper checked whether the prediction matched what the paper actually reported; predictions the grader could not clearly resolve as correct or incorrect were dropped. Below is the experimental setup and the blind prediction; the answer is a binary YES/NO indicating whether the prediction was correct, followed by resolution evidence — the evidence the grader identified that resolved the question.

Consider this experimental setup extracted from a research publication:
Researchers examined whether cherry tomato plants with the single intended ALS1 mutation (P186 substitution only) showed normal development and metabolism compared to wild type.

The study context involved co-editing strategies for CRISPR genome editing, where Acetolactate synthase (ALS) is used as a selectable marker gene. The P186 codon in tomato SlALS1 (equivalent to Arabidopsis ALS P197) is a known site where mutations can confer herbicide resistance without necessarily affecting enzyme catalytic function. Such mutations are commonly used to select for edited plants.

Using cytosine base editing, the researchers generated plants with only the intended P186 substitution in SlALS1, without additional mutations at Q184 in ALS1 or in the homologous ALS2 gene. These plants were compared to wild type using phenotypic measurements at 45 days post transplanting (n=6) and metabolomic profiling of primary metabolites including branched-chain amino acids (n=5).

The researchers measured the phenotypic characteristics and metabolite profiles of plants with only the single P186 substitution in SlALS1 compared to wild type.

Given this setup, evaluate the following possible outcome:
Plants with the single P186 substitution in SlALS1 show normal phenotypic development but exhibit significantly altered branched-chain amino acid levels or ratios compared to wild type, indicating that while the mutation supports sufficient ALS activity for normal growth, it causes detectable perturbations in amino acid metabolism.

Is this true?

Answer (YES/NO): NO